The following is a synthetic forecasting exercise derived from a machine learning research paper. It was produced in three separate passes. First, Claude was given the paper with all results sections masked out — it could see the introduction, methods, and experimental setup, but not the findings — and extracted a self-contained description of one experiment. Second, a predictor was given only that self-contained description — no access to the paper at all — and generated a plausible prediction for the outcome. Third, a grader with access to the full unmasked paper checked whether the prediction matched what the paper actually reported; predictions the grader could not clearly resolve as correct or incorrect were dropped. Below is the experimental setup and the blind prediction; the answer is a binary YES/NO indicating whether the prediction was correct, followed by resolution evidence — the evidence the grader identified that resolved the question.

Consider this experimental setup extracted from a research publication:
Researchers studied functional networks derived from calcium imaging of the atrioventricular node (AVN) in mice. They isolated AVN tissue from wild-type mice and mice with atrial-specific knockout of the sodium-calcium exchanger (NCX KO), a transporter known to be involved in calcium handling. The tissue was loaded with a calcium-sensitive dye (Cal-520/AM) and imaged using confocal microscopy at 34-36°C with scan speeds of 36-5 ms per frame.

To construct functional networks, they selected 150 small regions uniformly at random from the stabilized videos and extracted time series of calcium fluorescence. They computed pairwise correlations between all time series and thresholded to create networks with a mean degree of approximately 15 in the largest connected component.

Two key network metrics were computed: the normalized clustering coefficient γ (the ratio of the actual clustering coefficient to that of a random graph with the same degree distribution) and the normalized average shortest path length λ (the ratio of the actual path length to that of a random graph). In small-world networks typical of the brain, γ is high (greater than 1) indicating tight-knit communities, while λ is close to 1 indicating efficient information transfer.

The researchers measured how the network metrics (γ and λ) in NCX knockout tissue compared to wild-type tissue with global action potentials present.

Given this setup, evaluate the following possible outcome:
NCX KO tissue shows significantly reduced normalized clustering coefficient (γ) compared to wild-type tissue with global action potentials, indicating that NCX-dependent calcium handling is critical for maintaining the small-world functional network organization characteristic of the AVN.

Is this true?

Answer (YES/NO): YES